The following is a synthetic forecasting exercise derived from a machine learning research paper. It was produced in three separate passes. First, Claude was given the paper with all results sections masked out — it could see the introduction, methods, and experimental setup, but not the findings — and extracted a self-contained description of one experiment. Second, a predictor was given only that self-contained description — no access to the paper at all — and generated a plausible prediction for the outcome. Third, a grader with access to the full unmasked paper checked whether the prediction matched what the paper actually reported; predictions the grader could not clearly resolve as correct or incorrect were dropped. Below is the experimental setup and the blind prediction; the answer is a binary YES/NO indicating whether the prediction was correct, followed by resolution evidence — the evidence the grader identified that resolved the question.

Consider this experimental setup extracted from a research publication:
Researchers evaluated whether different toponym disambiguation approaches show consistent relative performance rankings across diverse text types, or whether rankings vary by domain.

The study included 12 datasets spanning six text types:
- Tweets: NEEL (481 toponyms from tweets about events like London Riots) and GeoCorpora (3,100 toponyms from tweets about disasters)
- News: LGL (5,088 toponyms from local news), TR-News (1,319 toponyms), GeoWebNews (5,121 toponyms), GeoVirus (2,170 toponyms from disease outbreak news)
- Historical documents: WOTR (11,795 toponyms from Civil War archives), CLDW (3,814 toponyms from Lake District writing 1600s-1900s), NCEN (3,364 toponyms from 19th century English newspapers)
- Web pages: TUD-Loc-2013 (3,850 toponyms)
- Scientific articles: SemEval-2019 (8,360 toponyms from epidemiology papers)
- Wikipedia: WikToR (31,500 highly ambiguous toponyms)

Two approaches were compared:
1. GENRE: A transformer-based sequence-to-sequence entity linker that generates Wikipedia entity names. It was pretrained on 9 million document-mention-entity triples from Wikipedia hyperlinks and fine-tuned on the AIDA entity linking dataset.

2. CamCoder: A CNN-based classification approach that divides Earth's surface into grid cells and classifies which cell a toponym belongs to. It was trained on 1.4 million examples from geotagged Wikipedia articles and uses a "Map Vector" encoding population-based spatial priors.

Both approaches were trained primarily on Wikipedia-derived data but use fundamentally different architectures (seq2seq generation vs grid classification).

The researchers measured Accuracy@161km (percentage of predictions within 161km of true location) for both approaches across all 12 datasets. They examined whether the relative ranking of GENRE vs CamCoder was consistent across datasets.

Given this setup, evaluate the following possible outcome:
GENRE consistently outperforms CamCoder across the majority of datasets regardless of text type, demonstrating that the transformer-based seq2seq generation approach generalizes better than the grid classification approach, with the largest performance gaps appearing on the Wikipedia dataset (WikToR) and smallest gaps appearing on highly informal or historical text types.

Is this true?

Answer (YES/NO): NO